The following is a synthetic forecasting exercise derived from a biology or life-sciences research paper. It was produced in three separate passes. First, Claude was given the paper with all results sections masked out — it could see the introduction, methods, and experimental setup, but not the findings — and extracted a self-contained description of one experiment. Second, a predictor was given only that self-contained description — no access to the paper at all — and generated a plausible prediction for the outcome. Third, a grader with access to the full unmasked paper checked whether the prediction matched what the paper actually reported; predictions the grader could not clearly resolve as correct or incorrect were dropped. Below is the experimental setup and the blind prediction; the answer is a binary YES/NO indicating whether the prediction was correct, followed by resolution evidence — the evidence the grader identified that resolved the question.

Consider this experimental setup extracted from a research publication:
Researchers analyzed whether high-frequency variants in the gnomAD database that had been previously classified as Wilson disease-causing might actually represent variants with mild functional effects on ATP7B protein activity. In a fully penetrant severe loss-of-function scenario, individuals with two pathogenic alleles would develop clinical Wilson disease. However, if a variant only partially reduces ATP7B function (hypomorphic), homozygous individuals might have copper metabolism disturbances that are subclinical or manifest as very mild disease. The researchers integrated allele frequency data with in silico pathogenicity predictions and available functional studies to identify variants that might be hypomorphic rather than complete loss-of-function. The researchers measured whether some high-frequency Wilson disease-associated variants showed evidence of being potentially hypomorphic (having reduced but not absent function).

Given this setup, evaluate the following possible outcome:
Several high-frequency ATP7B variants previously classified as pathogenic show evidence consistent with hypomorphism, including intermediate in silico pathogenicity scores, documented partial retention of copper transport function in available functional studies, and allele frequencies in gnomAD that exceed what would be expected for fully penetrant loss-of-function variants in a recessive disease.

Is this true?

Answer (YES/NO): NO